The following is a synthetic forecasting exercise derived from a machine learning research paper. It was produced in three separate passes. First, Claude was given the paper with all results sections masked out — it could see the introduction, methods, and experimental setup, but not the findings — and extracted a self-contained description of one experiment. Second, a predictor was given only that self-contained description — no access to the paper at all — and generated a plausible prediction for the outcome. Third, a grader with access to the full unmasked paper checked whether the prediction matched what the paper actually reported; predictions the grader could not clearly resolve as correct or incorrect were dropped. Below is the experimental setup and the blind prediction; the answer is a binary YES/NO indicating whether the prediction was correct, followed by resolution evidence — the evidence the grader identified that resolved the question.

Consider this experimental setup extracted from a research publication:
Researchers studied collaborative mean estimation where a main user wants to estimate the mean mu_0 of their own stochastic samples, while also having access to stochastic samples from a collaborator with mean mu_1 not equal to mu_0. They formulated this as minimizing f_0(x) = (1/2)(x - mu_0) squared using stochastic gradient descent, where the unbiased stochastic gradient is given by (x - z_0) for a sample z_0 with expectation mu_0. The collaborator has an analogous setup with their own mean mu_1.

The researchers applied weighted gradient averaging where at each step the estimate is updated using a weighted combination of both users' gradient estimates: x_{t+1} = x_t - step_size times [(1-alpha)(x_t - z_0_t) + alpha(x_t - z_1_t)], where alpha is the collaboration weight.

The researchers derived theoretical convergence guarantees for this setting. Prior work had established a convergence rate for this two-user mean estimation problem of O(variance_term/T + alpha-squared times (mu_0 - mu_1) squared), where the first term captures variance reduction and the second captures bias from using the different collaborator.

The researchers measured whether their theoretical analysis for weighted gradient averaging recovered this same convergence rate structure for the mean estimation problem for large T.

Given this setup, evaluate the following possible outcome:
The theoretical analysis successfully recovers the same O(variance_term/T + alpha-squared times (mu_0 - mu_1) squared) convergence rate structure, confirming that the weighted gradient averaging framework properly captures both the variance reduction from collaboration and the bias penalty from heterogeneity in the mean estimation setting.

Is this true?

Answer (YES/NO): YES